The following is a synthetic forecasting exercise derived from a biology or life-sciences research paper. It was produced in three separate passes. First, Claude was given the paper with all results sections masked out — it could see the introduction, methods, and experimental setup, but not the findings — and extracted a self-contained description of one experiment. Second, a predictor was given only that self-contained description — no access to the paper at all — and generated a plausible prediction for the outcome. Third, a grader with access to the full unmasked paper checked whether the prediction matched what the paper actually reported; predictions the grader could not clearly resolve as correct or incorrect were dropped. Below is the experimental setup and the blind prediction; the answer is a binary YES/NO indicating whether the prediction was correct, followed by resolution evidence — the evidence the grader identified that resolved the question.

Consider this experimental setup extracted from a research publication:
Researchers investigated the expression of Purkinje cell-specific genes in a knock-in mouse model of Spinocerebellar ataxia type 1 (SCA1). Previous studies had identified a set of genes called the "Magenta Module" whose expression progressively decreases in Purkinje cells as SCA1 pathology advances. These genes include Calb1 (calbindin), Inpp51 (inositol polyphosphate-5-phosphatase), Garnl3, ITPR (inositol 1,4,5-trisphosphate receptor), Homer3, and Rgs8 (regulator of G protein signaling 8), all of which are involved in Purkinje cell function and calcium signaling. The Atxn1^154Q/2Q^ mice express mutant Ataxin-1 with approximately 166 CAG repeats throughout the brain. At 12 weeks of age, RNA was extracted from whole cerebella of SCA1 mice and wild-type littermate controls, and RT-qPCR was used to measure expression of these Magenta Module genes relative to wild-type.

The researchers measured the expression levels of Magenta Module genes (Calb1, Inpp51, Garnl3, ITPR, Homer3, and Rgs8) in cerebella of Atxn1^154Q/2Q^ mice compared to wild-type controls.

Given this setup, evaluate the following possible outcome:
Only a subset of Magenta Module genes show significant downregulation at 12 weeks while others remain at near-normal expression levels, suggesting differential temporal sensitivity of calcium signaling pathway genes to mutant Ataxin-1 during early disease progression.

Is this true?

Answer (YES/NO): NO